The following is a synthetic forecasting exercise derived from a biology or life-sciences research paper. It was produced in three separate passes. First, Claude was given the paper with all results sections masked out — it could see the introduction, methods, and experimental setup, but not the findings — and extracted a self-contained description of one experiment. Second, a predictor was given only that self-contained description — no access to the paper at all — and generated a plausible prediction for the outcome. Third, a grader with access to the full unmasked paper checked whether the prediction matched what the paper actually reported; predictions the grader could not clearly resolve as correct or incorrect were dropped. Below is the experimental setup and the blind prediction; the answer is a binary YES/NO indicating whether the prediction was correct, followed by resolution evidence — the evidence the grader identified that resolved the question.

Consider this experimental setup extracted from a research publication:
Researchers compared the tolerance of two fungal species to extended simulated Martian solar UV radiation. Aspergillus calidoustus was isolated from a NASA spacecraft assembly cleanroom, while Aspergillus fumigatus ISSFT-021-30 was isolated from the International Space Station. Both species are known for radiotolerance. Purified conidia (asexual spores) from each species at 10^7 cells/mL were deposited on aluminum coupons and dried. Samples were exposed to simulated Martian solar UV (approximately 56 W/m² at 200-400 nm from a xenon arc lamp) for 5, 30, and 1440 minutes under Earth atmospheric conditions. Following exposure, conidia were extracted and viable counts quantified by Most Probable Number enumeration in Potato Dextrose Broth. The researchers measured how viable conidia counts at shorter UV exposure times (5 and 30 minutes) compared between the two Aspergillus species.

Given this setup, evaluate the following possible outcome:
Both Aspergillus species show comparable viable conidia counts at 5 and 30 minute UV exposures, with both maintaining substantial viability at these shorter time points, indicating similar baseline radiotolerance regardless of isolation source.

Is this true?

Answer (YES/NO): NO